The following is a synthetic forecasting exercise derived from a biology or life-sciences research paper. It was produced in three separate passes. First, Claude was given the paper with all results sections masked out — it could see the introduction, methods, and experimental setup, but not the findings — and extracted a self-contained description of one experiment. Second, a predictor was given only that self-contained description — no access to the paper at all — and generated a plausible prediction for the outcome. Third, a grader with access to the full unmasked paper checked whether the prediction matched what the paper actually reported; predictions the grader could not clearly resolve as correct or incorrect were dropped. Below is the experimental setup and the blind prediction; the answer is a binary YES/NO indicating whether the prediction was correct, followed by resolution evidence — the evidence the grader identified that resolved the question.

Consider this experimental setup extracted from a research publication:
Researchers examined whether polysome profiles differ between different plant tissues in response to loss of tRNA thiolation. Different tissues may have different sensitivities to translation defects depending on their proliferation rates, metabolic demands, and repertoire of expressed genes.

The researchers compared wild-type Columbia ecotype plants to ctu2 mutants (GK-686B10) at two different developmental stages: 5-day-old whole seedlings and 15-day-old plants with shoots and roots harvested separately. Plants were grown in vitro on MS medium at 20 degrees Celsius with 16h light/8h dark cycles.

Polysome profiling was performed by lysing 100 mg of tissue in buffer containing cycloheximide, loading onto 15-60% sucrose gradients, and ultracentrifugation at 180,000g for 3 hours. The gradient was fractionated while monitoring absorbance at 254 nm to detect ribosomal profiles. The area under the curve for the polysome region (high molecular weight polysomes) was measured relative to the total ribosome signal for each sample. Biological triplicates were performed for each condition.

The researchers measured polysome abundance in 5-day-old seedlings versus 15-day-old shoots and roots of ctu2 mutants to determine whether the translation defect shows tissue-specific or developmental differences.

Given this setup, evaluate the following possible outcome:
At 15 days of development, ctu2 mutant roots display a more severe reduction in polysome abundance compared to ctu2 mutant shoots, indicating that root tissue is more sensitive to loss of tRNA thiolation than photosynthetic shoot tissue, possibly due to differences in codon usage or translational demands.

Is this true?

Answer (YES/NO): NO